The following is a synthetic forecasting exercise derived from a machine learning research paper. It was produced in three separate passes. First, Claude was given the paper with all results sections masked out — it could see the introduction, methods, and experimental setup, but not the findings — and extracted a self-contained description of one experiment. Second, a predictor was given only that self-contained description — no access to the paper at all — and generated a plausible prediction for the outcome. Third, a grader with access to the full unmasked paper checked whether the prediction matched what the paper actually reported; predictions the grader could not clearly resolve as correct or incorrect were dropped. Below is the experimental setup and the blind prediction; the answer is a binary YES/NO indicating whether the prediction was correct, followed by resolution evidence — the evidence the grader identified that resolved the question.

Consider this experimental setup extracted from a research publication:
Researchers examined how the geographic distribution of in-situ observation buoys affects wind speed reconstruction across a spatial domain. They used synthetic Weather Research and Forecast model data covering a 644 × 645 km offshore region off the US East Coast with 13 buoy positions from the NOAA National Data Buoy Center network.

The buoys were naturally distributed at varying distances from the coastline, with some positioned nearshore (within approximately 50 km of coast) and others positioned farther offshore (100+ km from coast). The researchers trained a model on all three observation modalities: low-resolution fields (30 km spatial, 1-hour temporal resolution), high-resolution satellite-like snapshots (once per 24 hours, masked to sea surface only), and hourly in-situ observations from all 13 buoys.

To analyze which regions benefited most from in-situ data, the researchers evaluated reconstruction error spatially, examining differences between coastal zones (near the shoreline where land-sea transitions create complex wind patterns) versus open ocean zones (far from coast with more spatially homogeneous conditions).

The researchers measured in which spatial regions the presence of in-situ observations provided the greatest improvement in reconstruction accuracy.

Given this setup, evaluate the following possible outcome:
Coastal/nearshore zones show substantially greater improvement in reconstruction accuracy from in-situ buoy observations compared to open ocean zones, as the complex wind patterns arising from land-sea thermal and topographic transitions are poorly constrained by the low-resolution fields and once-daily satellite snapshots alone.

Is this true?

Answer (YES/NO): YES